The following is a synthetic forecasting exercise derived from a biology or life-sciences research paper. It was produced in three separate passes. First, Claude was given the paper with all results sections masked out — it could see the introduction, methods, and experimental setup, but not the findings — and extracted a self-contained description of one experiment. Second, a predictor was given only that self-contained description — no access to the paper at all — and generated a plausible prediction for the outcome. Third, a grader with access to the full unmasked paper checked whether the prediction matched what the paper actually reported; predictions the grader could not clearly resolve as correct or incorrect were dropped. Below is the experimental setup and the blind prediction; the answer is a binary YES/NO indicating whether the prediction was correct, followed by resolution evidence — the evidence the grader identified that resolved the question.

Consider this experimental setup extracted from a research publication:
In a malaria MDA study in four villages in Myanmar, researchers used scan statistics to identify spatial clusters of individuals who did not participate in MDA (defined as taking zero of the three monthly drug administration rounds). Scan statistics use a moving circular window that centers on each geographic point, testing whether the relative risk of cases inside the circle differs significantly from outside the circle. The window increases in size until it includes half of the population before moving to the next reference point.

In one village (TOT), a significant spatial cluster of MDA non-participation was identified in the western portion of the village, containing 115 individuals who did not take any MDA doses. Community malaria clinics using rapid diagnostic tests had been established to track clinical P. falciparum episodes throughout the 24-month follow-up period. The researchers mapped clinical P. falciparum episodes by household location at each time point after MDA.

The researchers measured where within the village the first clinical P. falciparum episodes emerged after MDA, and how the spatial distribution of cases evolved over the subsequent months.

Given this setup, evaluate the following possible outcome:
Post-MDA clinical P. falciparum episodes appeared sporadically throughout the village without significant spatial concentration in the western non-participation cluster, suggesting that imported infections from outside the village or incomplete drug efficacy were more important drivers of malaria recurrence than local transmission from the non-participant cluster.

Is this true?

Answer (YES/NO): NO